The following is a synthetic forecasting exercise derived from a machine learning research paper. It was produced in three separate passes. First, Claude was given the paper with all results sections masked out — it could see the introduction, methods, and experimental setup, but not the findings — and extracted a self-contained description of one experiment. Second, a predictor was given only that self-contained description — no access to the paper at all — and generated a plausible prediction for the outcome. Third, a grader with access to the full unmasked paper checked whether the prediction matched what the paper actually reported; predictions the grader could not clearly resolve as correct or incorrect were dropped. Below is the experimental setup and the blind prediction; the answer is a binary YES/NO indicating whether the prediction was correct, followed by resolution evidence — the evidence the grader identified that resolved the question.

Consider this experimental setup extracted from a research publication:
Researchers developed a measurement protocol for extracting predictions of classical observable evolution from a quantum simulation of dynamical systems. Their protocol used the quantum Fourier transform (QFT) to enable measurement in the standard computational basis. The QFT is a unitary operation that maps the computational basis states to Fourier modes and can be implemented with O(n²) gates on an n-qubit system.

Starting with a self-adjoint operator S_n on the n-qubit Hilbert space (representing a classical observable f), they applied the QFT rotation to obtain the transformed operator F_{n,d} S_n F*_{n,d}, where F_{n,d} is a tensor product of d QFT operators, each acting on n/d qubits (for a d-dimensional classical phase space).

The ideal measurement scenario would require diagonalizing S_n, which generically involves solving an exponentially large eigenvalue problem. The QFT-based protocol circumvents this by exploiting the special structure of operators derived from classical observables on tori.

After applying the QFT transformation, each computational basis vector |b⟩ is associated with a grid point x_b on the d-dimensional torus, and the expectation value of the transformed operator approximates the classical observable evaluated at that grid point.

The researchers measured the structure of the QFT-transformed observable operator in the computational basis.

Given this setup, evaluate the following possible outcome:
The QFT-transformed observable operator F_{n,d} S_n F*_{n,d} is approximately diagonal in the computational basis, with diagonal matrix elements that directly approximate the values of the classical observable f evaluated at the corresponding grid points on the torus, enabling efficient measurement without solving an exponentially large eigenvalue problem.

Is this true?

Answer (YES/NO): YES